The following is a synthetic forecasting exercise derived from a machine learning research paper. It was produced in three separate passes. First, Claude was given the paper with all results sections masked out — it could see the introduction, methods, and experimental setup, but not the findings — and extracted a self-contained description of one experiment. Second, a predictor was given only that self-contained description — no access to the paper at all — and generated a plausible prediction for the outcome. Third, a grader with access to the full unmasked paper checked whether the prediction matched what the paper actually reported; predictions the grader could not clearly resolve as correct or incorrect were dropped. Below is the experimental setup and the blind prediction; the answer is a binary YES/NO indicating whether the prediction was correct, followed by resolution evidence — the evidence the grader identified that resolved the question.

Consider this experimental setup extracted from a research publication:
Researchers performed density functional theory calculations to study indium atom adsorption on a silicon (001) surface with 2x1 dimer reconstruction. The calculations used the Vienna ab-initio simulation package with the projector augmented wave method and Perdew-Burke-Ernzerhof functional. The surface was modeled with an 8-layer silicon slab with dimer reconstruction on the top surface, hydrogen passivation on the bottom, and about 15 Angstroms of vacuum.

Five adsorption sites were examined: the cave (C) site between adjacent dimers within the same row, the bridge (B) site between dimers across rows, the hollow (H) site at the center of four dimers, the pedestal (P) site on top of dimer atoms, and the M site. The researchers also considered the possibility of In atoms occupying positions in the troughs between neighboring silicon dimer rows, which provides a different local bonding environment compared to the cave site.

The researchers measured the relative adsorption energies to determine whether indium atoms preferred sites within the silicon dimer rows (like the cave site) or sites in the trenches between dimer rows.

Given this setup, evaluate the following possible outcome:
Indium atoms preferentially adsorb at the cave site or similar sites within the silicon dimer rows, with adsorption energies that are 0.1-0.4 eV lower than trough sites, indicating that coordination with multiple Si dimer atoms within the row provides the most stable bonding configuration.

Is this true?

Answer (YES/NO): NO